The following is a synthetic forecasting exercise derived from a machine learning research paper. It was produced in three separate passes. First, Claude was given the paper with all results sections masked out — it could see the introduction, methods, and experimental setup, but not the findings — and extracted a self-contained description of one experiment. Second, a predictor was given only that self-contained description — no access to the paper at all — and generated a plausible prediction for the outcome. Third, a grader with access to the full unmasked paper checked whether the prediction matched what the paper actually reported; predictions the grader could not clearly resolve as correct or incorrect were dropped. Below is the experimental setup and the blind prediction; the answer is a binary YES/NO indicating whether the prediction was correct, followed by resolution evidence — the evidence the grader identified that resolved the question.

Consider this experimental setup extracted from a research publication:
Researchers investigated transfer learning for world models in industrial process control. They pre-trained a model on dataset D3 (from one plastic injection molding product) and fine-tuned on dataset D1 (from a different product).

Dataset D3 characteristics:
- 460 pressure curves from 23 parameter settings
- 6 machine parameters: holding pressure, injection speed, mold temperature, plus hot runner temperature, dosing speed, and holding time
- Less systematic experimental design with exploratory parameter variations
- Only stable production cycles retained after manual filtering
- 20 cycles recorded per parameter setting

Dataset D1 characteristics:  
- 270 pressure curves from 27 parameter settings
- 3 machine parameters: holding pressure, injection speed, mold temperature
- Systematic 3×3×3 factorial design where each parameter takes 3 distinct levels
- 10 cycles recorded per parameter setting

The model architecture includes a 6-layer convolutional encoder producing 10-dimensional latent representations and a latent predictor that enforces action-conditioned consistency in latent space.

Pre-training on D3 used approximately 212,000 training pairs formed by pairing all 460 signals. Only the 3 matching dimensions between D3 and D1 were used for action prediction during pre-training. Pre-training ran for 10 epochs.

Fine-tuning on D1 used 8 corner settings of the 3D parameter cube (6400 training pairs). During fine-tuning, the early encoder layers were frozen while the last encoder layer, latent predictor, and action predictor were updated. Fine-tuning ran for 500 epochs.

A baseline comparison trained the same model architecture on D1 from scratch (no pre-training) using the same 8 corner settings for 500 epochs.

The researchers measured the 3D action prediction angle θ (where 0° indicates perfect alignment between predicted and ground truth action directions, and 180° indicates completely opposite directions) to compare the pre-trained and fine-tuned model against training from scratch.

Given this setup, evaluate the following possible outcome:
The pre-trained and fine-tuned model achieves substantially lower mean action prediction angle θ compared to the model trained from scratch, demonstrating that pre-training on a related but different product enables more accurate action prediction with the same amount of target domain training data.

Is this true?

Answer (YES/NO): YES